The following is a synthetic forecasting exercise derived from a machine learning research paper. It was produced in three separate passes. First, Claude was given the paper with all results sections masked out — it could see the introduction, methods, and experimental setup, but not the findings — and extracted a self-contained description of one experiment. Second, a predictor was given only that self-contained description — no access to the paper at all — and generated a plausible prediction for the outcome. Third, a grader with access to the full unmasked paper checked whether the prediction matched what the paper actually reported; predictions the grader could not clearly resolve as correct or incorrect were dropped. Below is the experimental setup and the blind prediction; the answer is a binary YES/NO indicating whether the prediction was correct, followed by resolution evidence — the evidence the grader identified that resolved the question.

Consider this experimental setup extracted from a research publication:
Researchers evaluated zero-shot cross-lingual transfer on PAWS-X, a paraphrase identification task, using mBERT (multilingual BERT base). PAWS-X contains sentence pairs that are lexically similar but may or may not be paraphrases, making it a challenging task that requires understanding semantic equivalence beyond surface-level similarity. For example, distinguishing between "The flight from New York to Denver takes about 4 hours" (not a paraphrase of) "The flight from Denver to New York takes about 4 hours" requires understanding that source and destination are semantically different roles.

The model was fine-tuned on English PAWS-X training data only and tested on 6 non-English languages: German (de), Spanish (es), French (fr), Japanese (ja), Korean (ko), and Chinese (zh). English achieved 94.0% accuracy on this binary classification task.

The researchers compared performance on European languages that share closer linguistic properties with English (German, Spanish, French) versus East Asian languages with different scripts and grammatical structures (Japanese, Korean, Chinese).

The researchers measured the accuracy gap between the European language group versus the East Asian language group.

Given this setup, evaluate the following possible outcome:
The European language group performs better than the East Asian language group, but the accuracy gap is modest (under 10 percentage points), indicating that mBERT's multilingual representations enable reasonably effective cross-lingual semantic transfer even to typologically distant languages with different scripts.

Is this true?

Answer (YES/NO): NO